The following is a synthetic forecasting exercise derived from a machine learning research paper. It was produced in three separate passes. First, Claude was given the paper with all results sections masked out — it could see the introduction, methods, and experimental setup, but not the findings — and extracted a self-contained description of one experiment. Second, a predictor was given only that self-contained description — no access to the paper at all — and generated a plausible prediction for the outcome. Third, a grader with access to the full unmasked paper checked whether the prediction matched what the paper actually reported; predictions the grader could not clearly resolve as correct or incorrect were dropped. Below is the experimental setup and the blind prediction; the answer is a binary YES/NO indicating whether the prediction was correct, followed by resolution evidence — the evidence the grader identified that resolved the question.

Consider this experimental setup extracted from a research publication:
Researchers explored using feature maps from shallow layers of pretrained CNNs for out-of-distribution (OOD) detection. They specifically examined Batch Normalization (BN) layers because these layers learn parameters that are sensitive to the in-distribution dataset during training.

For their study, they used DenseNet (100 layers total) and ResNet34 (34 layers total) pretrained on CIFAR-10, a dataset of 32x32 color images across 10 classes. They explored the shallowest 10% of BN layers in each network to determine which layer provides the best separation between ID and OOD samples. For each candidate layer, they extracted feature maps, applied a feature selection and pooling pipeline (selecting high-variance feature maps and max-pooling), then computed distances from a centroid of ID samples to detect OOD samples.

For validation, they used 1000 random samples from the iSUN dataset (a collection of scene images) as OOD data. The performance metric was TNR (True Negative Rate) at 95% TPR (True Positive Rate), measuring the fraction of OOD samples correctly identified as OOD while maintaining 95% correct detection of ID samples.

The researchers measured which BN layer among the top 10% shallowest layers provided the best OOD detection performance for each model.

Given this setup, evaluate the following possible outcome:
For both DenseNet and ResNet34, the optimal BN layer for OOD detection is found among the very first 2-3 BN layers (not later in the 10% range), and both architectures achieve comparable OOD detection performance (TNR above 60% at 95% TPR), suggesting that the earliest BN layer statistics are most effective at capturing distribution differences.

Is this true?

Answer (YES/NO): NO